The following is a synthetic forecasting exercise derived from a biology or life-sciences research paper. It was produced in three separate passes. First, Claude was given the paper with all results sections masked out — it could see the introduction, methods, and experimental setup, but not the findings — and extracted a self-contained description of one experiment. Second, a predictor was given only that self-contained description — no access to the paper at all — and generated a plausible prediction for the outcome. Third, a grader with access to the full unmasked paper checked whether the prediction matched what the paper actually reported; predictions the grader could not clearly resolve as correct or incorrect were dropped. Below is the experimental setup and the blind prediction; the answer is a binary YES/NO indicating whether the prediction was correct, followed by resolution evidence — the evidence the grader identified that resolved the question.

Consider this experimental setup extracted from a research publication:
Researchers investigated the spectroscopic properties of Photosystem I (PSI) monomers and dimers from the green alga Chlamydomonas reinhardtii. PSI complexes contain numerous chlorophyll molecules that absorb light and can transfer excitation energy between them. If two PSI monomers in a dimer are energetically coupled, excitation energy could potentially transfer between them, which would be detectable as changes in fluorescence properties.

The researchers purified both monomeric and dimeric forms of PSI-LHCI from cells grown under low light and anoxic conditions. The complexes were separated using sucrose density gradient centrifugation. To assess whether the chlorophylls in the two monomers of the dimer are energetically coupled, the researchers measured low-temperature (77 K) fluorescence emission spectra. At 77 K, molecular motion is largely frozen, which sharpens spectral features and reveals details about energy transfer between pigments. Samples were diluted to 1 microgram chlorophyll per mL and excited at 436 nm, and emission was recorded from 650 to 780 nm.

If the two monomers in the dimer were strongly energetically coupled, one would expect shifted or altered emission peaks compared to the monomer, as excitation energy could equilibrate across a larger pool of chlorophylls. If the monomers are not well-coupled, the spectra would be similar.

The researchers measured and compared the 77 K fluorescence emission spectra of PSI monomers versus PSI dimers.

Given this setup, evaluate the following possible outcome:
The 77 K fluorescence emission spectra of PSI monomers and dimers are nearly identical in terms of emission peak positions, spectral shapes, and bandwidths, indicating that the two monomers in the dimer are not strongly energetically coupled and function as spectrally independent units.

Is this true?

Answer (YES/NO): YES